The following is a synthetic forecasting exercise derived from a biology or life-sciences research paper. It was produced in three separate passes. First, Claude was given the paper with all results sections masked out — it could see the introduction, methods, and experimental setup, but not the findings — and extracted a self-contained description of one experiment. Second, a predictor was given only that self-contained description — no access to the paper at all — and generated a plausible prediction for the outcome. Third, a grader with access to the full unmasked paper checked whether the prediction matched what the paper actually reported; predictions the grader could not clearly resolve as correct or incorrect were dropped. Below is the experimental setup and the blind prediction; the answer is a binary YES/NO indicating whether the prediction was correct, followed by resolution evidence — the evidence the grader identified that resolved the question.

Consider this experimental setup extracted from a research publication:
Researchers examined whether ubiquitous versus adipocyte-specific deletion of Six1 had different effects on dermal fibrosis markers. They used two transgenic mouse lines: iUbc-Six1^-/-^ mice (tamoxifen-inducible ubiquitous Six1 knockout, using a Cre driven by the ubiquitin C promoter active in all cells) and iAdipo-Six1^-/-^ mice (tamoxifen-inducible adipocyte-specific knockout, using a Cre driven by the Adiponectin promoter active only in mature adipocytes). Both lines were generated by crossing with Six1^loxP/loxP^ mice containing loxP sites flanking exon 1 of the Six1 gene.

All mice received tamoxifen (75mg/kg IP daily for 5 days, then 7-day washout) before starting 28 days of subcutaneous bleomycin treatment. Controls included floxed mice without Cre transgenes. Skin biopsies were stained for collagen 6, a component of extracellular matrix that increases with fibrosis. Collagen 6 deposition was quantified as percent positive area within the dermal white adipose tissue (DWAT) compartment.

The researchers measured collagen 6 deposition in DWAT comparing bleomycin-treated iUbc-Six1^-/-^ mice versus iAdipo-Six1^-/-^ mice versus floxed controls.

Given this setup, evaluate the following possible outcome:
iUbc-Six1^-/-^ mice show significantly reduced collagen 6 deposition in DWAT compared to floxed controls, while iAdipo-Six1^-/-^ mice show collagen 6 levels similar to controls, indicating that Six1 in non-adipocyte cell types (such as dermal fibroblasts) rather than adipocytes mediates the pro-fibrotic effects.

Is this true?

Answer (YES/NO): NO